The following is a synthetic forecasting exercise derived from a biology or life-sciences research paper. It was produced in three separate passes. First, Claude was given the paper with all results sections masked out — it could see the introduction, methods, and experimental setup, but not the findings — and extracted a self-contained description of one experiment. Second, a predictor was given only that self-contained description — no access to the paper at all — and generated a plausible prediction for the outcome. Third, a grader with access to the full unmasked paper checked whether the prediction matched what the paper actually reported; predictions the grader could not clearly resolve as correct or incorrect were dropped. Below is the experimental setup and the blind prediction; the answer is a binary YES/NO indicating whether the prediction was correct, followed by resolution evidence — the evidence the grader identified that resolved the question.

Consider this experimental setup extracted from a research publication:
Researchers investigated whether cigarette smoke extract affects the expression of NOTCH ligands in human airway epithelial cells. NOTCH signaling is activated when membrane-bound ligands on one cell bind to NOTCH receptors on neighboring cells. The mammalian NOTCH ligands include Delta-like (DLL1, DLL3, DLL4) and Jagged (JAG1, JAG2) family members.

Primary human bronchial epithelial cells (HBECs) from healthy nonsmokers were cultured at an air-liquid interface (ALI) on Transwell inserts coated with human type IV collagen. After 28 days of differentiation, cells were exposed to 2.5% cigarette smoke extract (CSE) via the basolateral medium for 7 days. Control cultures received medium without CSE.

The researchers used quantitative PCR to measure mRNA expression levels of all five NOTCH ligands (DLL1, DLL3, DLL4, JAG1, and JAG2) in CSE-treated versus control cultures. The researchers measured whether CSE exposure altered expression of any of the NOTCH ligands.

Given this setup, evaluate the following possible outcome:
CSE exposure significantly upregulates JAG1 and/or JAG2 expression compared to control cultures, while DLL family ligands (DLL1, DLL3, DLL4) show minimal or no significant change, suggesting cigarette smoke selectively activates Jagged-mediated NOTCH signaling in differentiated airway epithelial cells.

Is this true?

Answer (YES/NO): NO